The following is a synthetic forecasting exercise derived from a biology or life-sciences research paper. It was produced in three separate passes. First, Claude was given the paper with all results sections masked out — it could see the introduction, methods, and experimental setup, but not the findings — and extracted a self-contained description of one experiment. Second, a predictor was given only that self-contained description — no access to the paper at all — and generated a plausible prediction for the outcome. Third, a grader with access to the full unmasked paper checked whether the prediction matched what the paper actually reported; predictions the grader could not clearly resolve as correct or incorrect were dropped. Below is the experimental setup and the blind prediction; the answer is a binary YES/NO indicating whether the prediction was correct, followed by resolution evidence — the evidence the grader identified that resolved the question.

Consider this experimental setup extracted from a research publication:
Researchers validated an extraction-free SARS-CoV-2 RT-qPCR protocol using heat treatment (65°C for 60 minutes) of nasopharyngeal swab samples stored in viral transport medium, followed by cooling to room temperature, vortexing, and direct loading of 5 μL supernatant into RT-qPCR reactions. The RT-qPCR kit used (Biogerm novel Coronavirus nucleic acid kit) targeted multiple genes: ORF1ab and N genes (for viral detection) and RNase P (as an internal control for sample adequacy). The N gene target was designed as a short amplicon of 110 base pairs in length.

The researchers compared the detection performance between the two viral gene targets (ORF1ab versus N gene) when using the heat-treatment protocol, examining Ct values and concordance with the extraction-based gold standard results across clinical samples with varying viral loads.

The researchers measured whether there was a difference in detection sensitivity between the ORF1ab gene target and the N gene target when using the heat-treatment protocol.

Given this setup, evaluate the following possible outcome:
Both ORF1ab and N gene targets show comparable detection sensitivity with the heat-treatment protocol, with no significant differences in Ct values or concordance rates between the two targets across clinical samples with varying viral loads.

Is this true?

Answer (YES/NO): NO